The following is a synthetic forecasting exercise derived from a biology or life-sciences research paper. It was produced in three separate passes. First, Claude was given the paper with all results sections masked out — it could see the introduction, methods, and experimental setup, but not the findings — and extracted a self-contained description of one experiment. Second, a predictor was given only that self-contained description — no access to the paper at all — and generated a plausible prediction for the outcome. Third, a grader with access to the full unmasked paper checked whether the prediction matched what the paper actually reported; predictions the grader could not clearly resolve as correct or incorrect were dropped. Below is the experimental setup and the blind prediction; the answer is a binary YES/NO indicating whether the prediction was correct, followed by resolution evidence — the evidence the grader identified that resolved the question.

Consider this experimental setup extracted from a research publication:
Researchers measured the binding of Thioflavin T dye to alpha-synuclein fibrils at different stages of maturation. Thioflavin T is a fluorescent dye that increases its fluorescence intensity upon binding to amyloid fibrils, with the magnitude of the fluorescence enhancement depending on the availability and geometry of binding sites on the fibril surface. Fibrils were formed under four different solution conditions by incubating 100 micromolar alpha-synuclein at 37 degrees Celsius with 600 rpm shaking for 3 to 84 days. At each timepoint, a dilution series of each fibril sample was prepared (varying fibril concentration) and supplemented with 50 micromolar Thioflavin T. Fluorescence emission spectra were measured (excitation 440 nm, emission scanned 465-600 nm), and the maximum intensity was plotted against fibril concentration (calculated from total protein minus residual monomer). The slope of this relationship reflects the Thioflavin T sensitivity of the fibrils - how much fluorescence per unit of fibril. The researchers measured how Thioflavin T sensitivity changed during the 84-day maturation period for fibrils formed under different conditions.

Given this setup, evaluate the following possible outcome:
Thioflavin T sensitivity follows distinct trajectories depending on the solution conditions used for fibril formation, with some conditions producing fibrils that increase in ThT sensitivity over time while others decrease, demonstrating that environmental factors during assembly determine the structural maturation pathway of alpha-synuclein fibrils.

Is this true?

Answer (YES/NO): NO